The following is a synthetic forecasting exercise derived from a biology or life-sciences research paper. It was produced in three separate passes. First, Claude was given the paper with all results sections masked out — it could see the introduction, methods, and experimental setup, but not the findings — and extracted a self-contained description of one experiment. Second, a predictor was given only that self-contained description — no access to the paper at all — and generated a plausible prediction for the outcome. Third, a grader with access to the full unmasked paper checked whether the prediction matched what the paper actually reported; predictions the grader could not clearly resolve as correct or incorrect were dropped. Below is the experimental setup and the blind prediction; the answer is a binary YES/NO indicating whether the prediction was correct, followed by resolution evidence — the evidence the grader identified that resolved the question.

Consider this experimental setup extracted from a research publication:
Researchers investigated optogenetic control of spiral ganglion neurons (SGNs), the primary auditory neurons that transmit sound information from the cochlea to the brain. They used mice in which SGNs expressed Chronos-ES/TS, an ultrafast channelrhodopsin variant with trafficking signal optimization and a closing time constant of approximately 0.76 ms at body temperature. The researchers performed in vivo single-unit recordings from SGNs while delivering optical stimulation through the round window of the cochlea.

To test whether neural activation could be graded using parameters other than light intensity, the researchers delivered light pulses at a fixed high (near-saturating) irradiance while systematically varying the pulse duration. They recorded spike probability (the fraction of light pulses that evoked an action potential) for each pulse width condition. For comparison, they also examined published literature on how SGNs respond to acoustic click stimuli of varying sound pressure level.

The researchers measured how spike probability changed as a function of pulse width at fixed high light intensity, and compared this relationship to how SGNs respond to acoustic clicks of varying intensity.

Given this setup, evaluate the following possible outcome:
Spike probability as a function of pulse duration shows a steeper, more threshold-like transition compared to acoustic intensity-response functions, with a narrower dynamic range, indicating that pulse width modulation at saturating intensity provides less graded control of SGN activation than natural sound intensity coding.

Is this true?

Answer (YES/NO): NO